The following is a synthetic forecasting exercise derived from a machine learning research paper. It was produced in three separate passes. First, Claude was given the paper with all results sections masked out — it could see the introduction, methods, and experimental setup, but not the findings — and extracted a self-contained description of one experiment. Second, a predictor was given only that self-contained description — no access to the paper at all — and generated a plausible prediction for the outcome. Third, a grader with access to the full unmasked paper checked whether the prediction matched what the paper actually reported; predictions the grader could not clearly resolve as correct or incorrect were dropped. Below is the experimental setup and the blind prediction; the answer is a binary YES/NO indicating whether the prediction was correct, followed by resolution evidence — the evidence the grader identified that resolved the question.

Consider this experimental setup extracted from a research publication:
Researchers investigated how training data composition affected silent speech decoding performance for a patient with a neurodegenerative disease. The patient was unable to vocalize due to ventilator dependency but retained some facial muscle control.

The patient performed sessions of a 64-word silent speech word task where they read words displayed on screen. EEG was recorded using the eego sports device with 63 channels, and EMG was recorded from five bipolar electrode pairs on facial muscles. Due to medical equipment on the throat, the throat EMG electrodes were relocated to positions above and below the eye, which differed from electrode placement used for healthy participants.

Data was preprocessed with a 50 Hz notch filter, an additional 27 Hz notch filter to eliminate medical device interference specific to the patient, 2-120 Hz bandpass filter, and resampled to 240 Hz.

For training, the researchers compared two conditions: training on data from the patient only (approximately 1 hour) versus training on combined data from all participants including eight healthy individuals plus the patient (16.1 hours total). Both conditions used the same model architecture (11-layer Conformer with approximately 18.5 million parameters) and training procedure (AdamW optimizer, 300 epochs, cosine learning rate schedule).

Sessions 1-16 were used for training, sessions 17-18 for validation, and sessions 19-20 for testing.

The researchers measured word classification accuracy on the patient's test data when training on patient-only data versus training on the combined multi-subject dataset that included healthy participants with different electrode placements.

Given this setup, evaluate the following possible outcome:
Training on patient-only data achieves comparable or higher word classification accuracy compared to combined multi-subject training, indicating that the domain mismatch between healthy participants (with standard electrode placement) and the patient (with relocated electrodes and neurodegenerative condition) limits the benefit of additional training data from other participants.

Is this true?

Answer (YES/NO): NO